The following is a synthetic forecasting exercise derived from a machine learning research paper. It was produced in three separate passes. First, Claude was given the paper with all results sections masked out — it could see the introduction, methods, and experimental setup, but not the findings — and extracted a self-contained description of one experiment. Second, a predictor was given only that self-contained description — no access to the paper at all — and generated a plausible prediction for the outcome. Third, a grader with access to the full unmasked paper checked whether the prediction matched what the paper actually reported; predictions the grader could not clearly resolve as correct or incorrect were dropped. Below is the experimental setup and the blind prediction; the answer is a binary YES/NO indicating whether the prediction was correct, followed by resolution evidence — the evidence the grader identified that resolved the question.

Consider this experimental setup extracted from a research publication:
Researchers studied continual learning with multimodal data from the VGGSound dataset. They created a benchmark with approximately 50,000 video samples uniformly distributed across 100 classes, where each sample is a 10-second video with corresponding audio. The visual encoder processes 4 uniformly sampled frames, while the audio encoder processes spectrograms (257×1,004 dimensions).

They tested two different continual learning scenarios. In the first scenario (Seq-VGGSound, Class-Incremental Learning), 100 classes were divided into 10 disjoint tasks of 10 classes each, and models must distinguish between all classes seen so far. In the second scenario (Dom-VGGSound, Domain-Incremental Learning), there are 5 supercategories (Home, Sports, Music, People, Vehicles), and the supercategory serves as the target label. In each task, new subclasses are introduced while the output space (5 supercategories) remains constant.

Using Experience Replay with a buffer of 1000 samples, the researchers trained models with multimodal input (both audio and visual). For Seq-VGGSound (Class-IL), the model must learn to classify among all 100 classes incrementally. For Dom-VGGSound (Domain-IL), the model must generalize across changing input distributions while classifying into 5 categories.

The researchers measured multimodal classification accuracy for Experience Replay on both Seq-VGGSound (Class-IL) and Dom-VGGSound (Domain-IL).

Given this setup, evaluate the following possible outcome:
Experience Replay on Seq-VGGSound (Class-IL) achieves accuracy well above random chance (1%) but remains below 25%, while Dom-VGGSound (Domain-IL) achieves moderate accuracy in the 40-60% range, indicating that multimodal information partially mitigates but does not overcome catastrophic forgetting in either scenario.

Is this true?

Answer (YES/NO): NO